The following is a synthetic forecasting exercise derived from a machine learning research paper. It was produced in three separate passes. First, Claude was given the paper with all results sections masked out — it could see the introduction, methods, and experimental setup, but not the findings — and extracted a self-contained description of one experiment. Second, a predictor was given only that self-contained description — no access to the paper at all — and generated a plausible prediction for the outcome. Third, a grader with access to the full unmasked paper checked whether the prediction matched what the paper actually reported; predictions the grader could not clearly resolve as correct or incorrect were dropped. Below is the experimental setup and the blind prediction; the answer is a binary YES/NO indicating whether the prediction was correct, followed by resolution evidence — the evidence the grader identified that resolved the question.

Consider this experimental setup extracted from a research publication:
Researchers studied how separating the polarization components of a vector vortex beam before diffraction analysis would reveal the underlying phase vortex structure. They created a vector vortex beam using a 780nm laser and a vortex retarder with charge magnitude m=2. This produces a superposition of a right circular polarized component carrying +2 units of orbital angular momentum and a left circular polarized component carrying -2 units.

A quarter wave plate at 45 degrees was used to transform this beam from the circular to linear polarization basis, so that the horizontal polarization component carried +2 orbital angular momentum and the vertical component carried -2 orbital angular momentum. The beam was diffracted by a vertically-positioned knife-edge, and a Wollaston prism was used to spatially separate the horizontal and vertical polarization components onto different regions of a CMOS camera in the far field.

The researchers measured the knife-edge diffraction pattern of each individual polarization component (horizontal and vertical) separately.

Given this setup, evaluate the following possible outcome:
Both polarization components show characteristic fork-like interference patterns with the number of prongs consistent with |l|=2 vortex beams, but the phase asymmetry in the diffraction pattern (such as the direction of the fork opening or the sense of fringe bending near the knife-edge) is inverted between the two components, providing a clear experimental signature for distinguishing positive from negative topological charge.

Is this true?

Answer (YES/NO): YES